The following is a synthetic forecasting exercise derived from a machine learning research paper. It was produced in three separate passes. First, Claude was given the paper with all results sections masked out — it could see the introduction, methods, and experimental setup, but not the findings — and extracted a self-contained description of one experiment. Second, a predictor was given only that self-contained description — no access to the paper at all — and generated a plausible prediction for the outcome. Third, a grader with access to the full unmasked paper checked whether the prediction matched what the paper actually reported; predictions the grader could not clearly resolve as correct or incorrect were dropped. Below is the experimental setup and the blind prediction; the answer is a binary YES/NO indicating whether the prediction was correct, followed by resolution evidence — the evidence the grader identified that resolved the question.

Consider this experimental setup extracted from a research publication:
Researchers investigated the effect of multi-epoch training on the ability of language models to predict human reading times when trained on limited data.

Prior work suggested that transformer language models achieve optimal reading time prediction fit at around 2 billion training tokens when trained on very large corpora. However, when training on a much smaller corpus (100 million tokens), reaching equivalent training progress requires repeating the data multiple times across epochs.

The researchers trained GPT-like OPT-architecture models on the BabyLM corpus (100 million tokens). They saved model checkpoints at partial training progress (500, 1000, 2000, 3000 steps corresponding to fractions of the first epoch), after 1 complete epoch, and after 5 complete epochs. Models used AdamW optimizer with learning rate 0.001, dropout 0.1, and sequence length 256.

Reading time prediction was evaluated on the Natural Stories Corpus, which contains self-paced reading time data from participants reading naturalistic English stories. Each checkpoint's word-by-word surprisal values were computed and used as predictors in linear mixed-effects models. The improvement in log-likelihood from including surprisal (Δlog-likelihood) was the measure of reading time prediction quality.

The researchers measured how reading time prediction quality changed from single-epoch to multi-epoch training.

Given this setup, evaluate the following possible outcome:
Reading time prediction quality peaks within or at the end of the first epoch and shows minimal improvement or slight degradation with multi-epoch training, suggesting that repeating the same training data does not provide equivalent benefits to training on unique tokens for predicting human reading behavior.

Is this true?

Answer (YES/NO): YES